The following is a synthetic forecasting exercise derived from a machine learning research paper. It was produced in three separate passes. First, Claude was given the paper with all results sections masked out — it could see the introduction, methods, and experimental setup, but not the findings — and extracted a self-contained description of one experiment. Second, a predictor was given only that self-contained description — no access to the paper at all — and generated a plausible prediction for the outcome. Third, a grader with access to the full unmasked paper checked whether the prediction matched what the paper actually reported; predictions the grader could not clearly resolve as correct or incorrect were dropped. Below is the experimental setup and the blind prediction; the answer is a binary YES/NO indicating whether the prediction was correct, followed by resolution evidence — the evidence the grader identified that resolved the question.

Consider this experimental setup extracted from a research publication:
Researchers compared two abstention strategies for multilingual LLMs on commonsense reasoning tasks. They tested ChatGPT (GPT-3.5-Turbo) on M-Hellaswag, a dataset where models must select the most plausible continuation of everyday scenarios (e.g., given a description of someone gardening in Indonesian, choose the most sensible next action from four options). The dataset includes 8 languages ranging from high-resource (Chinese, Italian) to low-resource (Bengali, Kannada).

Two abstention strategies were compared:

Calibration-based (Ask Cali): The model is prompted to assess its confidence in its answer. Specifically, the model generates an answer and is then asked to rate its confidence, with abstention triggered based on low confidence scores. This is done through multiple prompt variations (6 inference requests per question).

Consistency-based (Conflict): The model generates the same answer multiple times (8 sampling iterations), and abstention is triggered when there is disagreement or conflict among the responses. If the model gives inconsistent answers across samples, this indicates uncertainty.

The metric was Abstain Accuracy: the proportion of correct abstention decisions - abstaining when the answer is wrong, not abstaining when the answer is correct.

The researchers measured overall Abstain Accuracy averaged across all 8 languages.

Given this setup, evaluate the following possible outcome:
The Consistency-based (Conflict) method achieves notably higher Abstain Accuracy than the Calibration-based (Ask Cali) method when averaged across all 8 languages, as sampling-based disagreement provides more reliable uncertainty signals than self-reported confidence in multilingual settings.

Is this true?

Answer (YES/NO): YES